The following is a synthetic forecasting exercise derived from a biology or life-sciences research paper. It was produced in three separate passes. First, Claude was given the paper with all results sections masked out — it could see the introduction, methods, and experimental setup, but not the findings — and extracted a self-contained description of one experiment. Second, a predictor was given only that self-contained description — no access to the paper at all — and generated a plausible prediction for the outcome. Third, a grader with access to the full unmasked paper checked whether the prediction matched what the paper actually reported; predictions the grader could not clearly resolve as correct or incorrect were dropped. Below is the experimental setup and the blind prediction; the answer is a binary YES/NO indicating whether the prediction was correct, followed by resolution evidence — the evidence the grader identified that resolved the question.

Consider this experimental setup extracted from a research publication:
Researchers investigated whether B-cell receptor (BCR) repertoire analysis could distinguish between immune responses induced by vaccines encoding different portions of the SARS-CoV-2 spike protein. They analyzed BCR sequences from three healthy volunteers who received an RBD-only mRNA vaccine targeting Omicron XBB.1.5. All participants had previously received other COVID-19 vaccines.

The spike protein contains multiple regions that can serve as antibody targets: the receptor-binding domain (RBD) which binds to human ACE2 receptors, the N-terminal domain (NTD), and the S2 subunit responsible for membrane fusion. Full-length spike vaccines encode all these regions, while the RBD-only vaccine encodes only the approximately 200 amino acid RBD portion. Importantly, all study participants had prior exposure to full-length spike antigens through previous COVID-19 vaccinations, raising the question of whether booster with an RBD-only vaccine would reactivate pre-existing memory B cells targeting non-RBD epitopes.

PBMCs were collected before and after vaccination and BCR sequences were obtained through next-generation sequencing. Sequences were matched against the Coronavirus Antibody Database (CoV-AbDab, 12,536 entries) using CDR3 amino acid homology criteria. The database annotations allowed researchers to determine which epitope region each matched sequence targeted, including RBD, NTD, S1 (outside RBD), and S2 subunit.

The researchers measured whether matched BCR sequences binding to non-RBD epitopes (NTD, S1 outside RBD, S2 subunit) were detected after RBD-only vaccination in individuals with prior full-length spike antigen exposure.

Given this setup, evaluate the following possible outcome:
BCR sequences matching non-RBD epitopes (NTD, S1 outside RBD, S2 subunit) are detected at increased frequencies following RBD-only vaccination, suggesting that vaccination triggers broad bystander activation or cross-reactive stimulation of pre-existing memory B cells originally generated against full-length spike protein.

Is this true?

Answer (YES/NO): NO